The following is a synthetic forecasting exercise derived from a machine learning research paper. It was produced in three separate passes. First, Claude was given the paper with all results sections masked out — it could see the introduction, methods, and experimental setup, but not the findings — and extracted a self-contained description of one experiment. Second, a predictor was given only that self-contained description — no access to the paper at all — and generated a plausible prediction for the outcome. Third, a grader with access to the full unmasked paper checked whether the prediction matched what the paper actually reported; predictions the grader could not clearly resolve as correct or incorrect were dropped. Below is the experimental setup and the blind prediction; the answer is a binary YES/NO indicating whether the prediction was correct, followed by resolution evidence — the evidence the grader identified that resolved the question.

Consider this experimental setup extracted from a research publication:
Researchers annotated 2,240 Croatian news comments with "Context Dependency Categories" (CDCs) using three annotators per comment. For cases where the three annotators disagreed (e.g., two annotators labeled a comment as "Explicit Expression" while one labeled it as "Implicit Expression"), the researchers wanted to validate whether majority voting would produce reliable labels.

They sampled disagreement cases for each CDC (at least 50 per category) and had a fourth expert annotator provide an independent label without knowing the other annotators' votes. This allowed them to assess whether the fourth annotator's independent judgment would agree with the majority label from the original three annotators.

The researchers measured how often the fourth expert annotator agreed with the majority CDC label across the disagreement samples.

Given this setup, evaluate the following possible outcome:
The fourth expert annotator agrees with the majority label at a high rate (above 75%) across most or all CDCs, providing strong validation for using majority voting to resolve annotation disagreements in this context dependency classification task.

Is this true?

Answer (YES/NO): YES